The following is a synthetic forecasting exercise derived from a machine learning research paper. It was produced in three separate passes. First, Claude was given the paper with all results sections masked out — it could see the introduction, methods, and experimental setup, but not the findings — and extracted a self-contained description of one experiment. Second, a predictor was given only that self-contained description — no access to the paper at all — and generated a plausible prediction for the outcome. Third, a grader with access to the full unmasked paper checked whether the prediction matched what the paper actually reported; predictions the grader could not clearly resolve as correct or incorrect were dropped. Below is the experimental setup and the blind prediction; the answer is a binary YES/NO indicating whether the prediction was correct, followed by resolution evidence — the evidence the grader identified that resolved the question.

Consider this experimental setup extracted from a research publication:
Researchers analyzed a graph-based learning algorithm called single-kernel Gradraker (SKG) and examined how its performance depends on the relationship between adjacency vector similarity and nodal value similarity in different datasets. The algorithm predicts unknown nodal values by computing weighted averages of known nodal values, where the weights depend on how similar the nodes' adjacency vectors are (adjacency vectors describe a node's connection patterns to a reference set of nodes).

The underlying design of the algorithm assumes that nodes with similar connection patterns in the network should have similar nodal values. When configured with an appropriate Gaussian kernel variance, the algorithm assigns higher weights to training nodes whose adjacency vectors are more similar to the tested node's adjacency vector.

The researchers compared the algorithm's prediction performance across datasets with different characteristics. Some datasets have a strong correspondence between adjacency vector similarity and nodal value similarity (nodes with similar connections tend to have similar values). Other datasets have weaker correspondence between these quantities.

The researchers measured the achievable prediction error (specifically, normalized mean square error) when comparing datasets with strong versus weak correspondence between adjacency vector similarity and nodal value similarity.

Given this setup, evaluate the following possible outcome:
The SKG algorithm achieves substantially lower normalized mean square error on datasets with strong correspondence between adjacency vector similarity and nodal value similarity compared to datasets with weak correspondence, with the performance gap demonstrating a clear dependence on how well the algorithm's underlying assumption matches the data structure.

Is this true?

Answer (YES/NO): YES